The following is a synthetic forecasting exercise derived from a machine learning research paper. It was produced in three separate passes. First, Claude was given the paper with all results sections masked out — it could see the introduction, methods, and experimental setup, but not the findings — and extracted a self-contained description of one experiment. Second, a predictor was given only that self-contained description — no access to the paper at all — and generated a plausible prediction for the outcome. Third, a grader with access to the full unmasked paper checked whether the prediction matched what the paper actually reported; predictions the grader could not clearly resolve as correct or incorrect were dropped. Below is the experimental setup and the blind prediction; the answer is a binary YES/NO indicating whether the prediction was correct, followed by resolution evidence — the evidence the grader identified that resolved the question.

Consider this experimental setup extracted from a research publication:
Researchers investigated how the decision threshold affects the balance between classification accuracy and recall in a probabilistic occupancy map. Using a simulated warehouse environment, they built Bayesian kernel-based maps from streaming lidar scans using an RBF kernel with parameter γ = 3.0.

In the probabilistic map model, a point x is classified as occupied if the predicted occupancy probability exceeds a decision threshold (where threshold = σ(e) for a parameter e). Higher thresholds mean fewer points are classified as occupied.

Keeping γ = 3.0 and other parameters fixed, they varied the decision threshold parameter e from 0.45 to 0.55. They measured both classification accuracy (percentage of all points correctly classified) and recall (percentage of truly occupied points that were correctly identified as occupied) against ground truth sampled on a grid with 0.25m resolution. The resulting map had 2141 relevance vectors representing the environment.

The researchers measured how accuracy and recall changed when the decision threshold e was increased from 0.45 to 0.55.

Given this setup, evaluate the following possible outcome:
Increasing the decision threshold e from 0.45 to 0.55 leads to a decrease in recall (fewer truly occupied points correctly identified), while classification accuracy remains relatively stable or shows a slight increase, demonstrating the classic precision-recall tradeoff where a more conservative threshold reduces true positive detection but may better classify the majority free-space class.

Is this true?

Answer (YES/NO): YES